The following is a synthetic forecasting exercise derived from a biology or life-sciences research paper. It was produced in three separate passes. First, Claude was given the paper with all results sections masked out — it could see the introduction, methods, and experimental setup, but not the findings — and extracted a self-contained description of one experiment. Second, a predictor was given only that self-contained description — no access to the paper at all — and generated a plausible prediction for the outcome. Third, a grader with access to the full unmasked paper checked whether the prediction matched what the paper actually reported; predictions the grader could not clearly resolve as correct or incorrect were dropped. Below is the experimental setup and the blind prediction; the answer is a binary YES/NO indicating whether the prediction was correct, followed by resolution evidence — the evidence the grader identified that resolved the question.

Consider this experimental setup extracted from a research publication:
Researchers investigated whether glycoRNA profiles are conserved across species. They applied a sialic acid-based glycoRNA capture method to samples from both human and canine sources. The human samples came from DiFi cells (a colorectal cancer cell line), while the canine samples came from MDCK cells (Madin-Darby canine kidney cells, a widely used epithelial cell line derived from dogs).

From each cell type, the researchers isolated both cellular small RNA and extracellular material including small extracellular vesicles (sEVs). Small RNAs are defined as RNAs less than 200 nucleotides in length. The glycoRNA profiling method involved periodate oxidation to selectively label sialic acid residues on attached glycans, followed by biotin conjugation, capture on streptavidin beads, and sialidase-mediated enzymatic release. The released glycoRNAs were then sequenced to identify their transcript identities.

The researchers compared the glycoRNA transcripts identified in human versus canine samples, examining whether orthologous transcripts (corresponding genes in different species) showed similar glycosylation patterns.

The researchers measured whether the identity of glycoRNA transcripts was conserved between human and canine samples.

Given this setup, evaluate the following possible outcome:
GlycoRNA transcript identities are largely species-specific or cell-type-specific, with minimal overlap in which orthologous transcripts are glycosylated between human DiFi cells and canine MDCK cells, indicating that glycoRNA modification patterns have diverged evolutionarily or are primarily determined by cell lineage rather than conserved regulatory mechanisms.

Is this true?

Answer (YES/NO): NO